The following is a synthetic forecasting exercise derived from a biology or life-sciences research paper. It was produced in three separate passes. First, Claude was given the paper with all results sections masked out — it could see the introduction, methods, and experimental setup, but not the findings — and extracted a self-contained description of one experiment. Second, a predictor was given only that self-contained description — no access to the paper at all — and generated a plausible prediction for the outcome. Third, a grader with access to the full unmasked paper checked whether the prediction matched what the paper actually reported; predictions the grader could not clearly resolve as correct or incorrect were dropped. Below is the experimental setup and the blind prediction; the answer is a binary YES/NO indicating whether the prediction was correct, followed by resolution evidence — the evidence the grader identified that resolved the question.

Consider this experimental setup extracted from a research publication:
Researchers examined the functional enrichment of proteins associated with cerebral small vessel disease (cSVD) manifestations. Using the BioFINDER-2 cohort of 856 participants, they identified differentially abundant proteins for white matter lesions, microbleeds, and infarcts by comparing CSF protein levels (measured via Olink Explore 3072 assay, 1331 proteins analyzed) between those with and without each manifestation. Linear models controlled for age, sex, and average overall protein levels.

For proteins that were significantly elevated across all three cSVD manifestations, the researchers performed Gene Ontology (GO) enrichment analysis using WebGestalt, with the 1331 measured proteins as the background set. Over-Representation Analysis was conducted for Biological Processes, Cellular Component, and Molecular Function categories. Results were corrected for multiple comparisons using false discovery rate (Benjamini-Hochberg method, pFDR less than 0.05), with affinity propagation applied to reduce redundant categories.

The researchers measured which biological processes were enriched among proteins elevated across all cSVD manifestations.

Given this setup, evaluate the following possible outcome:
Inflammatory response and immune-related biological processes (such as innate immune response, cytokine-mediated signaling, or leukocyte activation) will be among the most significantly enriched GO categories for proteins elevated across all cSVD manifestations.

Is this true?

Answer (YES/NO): NO